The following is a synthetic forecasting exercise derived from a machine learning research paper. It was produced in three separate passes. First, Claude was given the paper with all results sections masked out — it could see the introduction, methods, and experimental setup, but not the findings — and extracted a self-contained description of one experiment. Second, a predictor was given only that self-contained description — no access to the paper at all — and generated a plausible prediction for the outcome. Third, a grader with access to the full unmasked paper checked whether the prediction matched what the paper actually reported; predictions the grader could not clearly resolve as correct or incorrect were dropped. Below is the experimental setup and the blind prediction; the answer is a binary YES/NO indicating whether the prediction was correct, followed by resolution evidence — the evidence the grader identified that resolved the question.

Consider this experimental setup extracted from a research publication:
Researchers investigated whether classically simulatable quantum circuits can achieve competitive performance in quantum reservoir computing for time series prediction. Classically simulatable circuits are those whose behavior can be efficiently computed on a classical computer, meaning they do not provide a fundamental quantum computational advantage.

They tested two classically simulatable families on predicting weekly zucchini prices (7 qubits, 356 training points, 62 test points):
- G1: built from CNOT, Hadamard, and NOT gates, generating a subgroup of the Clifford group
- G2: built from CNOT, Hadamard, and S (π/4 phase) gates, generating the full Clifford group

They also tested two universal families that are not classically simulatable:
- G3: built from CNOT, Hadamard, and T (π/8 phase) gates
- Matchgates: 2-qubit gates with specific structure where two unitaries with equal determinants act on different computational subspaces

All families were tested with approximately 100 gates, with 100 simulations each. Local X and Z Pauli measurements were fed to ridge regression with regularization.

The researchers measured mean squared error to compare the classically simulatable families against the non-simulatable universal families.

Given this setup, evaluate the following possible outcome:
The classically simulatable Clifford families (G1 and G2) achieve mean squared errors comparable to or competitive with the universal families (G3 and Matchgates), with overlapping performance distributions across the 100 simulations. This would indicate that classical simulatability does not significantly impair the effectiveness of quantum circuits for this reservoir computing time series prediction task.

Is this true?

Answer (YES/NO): NO